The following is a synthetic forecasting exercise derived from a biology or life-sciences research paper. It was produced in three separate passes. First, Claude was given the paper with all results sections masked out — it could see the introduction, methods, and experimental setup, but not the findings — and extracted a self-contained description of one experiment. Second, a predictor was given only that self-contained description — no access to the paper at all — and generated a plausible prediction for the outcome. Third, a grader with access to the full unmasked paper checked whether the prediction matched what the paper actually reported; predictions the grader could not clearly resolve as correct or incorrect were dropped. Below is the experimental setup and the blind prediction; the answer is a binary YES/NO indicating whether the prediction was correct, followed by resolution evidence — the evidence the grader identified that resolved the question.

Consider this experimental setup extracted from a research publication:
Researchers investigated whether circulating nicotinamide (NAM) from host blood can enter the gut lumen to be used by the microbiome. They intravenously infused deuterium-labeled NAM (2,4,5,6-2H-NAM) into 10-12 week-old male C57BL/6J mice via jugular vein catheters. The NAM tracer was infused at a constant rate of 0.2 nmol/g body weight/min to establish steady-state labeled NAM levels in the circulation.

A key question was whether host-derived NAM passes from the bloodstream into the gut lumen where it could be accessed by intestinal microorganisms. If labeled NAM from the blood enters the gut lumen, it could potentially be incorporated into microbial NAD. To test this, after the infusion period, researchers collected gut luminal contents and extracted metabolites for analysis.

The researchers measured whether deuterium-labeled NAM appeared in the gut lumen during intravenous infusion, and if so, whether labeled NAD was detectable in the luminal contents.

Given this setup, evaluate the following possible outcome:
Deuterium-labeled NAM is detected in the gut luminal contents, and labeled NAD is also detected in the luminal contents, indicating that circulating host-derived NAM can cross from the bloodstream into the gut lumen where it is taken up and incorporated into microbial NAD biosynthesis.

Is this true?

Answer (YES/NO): YES